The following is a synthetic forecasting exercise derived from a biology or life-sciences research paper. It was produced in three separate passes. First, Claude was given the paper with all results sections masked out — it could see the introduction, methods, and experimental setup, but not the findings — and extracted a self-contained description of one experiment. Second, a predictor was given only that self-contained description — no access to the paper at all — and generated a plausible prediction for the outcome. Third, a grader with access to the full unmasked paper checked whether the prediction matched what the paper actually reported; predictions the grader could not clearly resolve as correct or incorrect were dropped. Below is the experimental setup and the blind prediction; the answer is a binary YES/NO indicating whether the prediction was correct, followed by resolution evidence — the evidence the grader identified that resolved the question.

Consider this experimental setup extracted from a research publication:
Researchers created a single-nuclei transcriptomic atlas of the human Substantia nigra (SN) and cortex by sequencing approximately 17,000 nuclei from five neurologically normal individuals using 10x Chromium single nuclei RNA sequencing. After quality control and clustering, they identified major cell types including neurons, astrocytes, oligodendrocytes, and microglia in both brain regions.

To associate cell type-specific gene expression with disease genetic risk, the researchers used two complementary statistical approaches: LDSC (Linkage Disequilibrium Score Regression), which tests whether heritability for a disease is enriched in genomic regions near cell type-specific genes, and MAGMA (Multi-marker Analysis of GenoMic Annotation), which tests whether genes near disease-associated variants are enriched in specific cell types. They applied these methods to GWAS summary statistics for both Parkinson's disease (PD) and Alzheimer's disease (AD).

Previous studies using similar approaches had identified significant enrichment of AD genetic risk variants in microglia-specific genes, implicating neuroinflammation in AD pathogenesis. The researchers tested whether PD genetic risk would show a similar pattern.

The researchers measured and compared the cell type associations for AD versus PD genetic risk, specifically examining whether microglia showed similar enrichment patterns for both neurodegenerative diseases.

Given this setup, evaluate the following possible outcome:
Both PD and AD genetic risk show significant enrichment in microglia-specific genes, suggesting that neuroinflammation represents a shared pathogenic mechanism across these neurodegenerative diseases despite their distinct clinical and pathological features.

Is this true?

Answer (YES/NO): NO